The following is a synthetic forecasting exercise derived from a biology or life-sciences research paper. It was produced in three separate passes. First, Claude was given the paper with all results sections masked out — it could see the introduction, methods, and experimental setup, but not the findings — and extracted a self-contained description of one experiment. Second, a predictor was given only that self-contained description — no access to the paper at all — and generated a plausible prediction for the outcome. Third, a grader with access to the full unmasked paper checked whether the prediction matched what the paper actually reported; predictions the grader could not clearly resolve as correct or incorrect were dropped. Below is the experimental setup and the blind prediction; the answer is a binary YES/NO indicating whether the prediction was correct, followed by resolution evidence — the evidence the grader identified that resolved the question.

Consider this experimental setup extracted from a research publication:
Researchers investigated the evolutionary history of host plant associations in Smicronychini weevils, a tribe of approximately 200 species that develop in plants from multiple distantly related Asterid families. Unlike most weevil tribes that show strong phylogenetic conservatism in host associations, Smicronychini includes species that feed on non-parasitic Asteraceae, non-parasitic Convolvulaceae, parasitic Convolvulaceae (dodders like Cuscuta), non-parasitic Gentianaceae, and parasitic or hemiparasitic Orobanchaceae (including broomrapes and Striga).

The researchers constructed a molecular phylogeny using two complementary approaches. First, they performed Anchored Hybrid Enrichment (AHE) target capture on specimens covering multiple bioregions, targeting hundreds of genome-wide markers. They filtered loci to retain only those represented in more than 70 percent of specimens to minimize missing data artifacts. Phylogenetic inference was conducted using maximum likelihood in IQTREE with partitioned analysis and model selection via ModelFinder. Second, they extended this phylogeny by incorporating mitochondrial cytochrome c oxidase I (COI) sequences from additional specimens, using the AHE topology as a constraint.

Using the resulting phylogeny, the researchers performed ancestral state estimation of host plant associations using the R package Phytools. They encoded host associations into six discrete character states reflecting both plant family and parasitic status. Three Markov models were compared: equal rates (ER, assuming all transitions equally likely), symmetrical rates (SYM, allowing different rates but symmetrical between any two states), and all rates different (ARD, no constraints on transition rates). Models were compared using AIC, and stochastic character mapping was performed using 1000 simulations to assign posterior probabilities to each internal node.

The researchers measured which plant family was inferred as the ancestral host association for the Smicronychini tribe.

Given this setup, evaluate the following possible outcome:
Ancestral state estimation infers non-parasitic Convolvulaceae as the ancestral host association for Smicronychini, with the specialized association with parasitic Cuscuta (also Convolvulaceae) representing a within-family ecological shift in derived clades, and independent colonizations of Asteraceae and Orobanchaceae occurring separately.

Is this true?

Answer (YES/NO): NO